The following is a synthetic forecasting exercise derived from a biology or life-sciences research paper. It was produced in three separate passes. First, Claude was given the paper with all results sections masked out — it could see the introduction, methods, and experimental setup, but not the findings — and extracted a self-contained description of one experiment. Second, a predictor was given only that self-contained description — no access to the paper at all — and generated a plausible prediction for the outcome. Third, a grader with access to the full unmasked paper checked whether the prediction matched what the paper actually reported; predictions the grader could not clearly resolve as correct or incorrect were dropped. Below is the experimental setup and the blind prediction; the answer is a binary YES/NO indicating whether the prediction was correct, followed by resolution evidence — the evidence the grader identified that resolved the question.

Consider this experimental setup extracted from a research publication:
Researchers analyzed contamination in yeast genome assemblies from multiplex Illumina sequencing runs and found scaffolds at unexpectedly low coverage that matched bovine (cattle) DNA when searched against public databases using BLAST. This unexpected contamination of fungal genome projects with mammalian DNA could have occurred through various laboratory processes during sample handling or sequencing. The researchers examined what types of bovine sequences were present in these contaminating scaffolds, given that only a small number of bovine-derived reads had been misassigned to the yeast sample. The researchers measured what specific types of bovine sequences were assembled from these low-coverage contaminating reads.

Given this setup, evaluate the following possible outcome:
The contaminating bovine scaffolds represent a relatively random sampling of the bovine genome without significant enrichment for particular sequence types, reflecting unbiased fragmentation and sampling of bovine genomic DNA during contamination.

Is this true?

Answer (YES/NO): NO